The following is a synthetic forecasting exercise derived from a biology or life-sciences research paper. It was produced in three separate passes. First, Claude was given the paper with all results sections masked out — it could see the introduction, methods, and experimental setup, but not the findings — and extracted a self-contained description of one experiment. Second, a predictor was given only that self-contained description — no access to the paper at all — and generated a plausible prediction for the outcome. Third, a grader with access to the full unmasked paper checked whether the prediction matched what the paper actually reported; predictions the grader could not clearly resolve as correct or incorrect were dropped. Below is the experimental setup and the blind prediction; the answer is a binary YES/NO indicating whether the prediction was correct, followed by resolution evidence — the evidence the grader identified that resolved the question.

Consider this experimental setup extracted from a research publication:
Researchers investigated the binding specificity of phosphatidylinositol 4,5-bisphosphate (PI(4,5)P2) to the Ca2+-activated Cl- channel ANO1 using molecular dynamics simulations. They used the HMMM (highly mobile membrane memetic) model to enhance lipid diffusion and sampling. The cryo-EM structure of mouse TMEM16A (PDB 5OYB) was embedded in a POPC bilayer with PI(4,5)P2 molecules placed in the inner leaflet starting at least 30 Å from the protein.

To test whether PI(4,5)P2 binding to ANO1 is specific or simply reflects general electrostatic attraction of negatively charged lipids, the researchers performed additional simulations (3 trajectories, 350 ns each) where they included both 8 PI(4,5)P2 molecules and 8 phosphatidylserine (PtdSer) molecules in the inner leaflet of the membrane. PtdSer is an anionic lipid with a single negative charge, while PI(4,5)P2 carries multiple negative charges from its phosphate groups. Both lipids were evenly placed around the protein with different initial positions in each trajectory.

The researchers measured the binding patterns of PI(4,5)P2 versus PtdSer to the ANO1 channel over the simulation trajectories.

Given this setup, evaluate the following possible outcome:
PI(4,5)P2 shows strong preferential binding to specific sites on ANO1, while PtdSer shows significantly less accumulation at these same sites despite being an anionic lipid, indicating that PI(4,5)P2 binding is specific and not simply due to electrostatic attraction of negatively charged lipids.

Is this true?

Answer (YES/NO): YES